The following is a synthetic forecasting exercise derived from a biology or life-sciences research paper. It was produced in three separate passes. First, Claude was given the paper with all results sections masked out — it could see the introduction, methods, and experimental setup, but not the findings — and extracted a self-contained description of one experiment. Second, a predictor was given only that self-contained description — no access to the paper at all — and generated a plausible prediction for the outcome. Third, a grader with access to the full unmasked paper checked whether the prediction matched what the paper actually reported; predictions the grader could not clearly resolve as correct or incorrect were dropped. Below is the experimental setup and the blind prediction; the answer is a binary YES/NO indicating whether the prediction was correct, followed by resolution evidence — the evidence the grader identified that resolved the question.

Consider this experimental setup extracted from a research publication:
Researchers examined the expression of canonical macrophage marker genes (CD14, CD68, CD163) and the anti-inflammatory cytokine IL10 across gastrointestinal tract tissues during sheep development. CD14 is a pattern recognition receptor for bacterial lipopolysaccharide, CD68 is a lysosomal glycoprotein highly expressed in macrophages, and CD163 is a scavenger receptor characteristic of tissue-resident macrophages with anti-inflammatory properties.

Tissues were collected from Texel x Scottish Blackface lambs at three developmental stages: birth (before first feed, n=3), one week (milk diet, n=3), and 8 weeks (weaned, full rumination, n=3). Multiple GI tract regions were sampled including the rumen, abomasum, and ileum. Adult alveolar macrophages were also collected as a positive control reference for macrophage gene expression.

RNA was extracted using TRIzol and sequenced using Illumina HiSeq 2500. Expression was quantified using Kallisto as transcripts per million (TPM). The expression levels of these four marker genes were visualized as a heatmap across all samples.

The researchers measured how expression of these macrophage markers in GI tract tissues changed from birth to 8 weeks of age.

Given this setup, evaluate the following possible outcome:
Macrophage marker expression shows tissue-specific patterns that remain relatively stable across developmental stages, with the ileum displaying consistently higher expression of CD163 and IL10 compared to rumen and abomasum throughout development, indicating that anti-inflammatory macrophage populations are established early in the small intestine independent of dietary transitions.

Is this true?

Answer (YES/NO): NO